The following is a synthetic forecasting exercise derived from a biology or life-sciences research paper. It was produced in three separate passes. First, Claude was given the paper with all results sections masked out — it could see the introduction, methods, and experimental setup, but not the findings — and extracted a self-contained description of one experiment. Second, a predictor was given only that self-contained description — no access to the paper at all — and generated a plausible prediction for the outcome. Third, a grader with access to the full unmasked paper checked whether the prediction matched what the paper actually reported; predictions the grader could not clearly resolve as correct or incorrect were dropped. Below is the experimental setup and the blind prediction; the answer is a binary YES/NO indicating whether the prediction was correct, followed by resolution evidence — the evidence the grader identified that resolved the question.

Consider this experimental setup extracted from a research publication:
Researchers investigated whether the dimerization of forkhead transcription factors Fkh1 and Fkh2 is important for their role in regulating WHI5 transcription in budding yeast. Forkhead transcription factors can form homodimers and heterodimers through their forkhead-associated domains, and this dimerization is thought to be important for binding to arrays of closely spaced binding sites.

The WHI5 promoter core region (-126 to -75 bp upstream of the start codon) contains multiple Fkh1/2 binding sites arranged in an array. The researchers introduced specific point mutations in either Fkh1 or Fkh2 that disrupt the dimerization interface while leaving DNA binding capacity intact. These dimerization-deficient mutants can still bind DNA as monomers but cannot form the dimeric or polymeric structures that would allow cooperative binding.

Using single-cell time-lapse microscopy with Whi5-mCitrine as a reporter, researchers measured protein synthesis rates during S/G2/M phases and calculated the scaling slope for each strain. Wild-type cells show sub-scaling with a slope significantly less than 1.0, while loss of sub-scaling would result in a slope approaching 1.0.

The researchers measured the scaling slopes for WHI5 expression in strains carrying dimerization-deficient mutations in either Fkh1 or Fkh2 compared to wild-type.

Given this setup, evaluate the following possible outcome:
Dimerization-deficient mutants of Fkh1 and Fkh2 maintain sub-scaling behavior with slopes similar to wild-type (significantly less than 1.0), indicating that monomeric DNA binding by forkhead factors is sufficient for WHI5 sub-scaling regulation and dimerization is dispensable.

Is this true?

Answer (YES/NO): NO